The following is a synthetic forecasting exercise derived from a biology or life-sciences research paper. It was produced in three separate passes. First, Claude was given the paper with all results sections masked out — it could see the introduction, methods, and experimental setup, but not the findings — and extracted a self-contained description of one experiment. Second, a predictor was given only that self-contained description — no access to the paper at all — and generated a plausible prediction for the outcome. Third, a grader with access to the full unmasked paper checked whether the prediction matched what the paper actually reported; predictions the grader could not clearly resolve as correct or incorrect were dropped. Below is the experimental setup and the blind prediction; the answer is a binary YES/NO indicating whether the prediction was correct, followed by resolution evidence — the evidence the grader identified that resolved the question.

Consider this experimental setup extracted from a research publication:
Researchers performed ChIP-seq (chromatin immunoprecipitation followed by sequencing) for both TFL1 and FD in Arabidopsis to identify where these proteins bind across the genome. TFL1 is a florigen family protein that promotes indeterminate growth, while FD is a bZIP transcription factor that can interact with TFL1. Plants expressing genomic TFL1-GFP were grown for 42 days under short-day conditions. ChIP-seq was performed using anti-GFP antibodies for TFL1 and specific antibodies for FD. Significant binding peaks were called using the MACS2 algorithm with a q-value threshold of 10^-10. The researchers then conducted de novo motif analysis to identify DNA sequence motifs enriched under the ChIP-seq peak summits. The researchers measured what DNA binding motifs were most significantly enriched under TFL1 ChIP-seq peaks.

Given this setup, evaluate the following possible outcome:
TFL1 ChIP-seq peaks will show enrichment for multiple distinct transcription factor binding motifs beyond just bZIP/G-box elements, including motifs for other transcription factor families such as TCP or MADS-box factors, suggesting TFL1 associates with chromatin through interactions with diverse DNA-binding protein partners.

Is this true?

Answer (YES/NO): NO